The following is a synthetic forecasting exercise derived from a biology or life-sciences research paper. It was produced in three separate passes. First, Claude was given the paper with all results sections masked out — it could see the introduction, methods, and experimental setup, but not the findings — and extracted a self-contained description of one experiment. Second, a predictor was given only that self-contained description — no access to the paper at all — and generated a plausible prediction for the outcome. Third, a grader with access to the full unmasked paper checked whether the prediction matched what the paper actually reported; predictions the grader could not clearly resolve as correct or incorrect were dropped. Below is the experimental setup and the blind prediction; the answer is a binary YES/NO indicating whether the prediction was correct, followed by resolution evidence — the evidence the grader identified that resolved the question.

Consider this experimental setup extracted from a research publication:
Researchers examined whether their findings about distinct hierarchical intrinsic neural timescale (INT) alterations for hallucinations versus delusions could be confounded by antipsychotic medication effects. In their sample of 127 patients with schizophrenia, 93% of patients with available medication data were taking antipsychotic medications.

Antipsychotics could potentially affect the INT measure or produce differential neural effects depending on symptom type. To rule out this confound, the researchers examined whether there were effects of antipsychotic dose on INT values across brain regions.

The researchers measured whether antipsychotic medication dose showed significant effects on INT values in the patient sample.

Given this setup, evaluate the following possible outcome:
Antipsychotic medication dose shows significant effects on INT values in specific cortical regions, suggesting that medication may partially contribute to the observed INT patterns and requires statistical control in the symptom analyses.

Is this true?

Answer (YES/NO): NO